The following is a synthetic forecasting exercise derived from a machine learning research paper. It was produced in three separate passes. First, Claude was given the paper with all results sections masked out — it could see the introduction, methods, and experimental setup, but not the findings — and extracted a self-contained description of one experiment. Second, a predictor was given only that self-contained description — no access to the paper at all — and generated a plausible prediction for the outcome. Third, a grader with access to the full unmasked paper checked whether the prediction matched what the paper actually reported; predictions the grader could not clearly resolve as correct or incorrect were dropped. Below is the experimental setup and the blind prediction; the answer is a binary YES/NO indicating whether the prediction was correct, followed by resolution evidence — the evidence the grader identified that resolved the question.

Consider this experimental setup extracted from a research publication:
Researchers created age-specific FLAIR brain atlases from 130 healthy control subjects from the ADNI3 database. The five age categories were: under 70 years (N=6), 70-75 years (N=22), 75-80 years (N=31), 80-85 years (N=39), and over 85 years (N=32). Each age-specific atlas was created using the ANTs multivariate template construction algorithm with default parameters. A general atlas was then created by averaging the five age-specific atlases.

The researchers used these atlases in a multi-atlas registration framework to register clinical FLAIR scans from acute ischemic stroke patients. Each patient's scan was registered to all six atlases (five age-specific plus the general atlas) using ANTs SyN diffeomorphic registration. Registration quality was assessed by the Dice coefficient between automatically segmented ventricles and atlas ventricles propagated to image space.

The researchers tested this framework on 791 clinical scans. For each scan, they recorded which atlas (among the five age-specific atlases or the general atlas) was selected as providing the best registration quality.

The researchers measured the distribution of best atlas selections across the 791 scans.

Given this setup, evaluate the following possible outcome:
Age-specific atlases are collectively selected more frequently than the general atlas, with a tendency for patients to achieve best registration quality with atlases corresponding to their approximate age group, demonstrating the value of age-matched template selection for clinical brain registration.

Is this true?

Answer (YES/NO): YES